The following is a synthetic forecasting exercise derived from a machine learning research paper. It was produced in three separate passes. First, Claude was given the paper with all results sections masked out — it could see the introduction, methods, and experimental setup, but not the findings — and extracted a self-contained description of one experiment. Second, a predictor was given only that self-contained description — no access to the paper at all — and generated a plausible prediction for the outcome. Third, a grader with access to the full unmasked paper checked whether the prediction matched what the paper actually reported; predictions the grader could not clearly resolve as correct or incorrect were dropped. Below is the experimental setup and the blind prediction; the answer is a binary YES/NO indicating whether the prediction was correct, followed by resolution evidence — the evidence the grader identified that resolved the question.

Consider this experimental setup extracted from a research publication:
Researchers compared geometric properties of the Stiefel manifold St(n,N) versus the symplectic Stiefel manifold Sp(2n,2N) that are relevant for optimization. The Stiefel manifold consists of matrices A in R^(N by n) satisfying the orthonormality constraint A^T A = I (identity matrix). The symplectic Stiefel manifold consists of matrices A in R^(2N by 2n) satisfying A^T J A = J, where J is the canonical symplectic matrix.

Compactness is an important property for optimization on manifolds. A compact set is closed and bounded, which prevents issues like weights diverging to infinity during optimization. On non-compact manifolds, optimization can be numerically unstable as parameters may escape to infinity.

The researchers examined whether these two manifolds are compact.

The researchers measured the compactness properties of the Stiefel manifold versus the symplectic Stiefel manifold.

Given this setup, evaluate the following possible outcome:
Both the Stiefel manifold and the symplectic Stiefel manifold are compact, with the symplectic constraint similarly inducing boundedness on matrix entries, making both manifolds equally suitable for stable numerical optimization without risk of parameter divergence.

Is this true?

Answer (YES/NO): NO